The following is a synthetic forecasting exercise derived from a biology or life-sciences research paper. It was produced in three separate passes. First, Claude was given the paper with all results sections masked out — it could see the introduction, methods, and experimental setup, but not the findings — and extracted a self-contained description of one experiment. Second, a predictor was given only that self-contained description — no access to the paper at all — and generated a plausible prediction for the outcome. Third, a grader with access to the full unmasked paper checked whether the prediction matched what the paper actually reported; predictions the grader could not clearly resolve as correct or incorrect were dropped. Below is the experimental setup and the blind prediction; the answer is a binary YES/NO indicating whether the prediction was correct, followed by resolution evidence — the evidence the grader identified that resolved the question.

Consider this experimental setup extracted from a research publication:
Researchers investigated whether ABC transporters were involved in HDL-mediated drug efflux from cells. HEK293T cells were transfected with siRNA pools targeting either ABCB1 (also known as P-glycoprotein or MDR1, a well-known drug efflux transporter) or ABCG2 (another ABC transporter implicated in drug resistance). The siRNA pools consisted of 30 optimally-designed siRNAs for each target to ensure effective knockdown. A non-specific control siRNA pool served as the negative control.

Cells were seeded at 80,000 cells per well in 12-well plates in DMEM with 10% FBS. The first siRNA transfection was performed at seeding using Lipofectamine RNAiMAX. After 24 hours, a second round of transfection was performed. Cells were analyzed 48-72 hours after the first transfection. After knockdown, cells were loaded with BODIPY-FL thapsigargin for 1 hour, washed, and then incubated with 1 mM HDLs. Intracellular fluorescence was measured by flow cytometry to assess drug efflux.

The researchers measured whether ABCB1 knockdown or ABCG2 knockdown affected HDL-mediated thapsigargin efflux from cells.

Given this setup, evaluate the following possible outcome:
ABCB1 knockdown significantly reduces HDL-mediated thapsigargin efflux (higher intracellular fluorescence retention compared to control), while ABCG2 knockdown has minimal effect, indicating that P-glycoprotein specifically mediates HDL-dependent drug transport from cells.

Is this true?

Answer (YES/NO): YES